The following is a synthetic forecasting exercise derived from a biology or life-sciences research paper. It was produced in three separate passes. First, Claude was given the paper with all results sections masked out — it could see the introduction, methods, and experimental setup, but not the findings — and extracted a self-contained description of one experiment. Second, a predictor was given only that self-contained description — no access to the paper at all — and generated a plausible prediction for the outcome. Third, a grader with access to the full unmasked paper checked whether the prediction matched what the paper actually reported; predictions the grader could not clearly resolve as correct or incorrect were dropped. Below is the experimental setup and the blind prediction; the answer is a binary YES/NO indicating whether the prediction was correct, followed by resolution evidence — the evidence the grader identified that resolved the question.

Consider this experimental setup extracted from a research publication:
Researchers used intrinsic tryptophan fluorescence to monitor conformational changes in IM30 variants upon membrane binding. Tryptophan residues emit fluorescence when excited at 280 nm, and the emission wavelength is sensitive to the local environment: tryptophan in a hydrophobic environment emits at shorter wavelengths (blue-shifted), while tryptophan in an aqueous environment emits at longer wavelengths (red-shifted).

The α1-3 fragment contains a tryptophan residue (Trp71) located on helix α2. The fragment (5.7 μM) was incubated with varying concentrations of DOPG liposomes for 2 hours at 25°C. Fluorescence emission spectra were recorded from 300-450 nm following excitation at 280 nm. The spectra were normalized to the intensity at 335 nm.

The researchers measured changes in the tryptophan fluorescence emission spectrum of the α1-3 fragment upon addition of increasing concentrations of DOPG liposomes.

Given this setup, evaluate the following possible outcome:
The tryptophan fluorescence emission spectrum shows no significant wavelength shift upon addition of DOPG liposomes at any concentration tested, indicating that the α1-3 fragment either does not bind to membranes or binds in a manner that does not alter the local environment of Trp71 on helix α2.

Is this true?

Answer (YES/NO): NO